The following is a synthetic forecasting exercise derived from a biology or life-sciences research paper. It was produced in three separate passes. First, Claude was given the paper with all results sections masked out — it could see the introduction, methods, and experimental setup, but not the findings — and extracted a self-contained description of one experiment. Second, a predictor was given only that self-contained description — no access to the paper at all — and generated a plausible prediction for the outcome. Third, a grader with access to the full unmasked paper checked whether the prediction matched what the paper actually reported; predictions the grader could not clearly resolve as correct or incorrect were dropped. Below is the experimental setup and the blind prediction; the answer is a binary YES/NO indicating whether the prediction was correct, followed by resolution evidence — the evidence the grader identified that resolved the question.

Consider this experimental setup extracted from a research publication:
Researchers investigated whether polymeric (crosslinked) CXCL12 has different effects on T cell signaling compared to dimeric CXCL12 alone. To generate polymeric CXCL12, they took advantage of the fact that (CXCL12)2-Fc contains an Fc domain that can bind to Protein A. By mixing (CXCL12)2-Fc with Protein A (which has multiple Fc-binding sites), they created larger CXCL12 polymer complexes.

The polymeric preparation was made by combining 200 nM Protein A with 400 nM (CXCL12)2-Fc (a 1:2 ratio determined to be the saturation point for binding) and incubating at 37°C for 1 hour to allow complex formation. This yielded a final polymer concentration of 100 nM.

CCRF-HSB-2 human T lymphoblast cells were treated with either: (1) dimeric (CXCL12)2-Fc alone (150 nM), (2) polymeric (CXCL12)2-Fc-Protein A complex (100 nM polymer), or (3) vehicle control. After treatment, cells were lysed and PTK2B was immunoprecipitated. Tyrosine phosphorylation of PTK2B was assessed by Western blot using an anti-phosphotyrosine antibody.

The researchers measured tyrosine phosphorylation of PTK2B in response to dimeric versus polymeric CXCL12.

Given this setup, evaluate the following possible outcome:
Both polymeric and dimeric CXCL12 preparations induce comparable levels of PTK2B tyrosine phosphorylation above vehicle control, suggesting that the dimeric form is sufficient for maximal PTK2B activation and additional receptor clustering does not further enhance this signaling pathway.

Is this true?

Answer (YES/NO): NO